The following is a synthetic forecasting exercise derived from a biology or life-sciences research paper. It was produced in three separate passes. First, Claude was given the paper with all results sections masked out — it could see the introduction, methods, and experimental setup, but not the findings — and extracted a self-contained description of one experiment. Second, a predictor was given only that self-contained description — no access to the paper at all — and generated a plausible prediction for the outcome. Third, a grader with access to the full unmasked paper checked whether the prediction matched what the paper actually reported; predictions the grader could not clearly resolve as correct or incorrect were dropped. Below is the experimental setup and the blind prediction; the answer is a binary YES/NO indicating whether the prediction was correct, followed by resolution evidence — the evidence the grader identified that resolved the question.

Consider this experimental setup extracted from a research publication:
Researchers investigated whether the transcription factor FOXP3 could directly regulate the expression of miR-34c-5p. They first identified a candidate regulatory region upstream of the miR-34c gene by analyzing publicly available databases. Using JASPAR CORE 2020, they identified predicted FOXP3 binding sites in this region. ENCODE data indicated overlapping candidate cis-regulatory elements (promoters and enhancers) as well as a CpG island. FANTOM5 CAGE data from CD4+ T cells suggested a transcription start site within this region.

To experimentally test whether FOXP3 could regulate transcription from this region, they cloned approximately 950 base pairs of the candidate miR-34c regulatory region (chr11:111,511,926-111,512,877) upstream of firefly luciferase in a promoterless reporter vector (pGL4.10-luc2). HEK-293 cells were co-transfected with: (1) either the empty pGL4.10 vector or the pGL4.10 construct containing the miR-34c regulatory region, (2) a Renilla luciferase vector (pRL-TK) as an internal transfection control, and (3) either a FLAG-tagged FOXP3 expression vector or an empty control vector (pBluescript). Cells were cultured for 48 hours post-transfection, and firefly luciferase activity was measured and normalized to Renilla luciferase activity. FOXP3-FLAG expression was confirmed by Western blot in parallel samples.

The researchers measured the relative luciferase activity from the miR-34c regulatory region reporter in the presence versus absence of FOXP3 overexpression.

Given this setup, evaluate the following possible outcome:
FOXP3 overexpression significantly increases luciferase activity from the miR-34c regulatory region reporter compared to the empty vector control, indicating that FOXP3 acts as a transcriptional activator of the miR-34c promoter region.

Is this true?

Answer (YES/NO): YES